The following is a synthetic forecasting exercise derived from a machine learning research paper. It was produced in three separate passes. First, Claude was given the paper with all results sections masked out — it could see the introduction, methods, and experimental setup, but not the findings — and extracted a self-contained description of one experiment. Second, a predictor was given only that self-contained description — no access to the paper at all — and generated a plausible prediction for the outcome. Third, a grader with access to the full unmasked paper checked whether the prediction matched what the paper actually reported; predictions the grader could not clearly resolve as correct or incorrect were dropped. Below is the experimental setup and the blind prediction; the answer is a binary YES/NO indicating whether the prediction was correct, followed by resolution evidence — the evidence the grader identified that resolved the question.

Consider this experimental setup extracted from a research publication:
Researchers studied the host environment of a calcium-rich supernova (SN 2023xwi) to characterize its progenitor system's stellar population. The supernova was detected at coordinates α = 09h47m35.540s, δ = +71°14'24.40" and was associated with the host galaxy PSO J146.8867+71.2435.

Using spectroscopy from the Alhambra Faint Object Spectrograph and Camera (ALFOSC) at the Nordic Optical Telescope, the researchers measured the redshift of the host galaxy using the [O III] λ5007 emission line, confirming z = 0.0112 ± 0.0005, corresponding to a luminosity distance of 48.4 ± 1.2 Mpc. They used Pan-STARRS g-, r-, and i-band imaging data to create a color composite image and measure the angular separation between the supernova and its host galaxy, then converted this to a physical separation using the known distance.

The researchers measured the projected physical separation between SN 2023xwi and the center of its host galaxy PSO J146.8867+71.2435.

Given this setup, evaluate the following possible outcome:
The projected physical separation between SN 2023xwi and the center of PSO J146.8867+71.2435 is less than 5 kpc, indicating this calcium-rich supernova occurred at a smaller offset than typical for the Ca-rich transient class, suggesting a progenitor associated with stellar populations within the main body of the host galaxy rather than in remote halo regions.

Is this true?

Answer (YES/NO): NO